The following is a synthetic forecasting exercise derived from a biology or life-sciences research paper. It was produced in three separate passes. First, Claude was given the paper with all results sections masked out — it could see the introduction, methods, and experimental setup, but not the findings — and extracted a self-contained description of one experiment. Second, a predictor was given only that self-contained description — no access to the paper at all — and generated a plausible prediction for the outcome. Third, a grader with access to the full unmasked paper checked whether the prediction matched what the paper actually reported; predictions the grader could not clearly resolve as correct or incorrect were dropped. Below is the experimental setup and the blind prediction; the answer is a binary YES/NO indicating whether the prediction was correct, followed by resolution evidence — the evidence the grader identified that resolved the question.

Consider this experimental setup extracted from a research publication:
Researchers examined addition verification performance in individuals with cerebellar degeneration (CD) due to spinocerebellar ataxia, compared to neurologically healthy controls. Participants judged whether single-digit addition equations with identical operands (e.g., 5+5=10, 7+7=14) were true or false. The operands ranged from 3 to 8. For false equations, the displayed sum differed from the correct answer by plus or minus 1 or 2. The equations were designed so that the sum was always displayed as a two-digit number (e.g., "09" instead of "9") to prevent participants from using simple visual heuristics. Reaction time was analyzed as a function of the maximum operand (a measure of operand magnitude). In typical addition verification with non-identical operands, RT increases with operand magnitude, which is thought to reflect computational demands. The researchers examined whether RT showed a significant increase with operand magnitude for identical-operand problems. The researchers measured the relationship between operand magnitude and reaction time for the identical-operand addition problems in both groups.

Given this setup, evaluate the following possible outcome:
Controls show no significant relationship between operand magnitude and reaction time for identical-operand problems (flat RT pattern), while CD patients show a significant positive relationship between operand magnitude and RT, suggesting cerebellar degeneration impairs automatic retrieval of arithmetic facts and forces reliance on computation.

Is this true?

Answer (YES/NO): NO